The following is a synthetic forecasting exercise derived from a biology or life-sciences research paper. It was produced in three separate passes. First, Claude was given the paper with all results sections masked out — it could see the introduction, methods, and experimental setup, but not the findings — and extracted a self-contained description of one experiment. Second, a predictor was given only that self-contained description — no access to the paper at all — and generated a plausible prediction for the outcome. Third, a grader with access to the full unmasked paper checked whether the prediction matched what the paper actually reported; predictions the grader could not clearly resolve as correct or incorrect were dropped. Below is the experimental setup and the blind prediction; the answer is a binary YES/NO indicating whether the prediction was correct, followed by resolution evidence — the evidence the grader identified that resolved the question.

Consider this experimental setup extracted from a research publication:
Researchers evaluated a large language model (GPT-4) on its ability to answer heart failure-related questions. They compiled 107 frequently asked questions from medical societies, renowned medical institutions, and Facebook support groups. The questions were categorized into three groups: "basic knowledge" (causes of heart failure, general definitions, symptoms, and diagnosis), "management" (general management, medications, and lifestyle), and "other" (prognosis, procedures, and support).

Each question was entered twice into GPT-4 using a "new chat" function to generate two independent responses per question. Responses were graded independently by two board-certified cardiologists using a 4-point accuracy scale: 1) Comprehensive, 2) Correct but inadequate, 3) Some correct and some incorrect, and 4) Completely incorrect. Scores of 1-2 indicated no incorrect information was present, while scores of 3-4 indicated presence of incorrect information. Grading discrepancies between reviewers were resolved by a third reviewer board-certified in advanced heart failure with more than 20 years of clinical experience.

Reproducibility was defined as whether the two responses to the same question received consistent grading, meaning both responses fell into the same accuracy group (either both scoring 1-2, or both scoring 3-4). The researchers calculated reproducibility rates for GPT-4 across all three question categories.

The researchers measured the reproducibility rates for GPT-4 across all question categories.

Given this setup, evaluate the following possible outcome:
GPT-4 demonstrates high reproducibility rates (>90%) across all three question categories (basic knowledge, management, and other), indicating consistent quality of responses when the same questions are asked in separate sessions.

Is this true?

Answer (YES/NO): YES